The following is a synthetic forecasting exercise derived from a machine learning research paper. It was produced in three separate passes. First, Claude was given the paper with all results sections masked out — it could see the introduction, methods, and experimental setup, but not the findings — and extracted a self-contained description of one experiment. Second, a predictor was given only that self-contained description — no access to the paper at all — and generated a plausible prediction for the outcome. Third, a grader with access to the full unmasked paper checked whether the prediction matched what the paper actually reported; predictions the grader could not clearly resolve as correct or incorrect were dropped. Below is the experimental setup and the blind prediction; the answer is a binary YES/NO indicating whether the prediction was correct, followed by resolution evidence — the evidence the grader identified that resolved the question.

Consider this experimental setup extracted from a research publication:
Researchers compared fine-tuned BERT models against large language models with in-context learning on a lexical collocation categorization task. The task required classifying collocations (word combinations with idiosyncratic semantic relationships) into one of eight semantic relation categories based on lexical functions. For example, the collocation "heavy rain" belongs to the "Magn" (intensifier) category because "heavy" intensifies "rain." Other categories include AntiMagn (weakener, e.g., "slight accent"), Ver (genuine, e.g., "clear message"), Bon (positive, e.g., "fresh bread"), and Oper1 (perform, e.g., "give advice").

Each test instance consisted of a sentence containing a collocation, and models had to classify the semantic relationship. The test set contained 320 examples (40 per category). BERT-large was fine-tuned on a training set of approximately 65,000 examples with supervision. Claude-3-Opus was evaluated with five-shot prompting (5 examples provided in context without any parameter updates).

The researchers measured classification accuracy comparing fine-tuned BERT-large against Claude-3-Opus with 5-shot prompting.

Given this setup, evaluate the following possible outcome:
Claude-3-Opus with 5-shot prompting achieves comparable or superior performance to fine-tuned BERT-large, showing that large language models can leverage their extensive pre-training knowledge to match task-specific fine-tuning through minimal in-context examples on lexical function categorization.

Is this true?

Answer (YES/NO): NO